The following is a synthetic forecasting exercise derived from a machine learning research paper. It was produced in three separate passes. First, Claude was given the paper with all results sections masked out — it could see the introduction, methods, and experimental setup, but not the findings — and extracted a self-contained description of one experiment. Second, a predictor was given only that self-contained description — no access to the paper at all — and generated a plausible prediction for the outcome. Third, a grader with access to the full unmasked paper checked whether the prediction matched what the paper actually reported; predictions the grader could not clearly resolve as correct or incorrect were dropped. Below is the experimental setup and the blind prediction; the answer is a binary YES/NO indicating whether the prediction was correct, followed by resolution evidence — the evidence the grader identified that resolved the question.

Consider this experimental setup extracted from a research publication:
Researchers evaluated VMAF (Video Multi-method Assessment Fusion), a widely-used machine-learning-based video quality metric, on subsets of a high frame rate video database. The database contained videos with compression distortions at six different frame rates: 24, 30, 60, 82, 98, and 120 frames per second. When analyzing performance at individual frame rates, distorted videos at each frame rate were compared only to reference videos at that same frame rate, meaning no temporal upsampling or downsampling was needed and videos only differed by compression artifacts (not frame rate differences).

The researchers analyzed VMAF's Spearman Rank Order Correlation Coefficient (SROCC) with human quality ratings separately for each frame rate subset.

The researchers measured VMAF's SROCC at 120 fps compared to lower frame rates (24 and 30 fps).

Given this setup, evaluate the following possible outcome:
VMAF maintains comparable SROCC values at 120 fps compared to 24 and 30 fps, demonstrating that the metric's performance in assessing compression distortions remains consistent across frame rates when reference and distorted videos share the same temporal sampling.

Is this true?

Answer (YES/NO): NO